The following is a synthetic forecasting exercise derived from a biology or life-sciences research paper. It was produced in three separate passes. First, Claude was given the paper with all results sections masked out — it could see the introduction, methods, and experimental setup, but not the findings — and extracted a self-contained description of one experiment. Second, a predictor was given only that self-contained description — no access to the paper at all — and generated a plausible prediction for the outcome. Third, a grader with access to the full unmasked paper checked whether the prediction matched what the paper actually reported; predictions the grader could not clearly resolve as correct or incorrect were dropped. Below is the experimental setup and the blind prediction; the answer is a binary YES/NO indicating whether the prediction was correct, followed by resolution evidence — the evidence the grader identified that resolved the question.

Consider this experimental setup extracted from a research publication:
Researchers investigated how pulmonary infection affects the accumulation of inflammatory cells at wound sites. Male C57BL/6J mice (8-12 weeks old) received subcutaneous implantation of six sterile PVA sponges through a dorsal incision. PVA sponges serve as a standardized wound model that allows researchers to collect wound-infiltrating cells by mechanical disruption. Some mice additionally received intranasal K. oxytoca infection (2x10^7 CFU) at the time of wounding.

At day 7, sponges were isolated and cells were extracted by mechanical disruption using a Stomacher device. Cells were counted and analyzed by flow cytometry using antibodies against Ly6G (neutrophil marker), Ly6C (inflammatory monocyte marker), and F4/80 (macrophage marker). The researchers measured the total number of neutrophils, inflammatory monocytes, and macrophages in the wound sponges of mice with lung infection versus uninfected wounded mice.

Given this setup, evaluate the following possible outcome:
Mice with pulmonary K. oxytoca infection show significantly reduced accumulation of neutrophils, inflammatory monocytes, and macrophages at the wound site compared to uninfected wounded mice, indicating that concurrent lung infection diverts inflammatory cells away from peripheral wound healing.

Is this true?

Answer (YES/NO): NO